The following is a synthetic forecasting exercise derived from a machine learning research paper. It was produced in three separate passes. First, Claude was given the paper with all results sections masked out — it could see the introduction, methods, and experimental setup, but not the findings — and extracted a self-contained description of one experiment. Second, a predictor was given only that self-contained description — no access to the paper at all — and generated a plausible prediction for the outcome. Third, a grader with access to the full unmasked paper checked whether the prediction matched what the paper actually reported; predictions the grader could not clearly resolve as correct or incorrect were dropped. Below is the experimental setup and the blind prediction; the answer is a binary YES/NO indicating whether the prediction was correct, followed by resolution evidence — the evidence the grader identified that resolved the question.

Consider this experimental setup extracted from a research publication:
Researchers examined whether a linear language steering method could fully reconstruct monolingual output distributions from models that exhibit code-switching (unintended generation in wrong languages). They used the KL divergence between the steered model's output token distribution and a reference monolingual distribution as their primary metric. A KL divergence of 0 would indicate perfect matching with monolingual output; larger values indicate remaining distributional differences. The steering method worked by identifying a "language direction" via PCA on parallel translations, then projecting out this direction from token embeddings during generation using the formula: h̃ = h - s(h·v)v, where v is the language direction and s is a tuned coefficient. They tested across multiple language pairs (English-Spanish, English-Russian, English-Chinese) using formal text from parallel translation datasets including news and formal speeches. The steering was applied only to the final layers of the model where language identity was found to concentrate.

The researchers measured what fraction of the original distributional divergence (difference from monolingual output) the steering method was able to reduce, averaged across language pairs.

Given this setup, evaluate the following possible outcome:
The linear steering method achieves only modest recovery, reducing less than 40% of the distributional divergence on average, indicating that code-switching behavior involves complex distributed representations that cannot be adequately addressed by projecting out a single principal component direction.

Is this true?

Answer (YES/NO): YES